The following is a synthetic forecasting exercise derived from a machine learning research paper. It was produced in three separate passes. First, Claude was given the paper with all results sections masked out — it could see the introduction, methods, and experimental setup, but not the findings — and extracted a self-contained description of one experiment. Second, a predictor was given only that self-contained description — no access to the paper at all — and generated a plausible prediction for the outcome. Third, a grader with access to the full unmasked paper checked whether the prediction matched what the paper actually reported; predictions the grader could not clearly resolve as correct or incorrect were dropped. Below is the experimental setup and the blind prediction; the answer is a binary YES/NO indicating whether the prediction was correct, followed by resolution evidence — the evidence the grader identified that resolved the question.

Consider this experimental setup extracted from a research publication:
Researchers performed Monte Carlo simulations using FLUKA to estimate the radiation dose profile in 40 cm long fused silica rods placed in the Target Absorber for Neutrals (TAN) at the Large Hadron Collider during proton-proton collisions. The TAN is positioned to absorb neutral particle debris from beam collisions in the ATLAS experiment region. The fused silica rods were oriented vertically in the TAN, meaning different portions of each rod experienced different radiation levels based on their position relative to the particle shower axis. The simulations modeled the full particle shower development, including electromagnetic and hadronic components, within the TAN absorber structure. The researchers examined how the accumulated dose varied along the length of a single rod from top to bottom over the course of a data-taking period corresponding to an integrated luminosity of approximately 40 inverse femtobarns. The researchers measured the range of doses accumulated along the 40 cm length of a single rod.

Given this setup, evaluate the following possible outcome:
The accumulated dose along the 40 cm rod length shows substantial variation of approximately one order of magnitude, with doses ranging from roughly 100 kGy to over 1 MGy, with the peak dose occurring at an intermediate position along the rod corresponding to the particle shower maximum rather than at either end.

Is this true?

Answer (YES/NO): NO